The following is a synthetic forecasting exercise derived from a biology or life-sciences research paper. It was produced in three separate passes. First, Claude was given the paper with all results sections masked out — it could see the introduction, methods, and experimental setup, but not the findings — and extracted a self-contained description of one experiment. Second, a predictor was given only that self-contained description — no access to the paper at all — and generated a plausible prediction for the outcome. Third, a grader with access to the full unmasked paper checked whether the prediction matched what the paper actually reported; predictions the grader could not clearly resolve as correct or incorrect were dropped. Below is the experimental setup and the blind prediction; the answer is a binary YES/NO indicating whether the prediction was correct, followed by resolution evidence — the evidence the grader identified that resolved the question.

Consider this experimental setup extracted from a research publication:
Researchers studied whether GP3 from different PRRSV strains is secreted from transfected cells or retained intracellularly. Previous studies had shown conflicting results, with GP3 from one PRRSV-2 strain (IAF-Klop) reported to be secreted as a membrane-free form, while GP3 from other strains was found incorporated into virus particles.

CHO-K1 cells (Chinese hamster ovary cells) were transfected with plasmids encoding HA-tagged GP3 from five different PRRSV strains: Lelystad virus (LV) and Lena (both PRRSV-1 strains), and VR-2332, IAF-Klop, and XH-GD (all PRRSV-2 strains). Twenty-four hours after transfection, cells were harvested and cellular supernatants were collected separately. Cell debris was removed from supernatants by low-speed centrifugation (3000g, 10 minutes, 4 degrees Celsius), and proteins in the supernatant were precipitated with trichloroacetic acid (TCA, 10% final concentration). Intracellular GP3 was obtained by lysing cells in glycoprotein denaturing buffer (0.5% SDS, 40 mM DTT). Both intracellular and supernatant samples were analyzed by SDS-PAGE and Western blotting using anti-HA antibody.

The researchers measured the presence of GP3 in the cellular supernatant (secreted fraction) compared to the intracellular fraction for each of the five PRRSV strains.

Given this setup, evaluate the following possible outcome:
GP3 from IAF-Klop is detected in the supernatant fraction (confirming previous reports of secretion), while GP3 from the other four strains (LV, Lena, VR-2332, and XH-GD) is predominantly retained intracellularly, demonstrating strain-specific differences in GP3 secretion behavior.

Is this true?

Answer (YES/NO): NO